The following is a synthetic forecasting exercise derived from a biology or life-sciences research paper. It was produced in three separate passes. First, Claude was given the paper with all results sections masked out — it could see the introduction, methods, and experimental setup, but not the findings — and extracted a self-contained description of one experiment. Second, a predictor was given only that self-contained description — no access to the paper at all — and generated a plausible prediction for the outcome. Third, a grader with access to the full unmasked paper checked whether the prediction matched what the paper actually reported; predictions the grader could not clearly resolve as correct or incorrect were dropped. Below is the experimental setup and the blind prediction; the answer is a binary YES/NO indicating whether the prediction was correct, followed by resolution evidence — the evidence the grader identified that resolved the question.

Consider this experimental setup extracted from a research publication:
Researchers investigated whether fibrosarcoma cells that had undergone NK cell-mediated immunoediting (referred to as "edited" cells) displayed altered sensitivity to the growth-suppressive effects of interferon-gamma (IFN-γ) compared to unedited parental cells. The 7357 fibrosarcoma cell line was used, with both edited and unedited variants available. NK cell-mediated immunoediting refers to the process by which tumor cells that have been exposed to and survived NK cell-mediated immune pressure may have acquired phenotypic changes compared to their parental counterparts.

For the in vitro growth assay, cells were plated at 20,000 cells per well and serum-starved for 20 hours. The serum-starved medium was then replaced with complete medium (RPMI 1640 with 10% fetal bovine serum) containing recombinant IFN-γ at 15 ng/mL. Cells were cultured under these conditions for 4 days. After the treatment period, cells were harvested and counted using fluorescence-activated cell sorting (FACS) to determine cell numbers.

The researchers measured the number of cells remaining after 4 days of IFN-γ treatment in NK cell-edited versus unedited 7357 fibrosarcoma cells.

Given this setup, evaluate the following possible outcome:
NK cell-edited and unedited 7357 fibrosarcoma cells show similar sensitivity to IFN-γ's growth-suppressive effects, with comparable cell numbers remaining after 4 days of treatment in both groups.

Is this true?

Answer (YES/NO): NO